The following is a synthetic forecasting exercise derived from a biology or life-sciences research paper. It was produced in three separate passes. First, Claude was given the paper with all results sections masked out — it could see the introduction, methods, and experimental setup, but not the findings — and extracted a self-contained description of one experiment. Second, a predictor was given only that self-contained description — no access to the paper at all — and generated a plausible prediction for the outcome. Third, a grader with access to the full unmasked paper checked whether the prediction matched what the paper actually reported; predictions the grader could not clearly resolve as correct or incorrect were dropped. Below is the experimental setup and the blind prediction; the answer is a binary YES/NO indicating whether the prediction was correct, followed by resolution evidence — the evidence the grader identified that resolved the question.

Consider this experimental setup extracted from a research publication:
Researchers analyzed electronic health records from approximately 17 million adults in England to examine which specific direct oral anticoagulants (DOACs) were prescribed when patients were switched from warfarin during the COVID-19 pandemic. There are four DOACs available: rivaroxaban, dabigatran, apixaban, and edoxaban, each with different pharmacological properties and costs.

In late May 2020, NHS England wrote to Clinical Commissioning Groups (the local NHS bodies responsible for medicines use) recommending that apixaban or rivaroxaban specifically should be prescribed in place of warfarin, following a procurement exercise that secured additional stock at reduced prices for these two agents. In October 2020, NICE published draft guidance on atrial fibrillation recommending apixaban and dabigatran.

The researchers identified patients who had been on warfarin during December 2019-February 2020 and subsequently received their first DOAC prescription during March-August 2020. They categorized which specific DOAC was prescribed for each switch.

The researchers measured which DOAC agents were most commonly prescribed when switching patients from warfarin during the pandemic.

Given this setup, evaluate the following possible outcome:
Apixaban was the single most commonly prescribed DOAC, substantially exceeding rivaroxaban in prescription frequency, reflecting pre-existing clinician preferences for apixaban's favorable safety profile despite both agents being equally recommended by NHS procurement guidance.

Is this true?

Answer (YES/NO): NO